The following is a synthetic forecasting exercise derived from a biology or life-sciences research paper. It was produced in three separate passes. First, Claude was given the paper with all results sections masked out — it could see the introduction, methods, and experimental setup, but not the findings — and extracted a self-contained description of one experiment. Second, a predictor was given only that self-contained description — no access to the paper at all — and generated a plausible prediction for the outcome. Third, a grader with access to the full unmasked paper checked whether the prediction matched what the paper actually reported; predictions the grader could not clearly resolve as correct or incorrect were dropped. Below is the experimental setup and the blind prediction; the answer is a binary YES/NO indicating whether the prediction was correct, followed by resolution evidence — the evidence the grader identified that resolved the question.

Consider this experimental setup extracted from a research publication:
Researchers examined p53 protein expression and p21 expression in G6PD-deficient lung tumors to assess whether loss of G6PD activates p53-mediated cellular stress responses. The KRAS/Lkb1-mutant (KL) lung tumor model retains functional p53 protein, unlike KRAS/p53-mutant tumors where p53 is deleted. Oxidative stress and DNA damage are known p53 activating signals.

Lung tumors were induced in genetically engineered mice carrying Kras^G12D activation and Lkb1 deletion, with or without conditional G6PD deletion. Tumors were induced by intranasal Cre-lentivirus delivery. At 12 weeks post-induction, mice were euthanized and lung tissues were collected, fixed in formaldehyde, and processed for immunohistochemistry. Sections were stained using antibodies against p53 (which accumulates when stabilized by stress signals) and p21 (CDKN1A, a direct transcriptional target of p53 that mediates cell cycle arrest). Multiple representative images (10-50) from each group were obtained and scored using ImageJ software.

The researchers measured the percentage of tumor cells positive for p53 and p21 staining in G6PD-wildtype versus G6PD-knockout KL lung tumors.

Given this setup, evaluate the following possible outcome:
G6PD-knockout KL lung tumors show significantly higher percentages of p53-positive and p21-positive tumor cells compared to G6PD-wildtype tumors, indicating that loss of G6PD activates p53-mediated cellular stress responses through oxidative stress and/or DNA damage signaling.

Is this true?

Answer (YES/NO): YES